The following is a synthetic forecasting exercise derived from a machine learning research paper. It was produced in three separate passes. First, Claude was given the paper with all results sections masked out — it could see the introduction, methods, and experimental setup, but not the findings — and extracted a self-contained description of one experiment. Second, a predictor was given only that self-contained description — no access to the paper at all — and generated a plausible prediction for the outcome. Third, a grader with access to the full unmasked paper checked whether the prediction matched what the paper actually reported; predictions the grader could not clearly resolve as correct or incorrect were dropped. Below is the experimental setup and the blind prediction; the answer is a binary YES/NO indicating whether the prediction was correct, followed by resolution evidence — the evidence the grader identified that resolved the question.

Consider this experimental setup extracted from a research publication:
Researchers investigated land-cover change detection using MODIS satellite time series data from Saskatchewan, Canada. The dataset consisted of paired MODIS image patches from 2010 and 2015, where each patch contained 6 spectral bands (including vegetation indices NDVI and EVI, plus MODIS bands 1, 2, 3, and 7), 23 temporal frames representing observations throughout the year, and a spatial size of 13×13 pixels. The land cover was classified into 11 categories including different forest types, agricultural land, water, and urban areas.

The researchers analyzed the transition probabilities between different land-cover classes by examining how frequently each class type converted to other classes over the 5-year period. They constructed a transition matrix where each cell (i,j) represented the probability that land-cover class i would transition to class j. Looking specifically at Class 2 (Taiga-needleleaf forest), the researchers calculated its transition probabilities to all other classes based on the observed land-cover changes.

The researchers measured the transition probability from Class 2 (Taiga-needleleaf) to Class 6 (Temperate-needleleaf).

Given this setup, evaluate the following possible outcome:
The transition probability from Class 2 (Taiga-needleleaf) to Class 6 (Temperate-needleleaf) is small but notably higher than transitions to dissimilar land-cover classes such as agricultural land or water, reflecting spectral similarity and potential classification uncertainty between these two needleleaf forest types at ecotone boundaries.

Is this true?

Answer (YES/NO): NO